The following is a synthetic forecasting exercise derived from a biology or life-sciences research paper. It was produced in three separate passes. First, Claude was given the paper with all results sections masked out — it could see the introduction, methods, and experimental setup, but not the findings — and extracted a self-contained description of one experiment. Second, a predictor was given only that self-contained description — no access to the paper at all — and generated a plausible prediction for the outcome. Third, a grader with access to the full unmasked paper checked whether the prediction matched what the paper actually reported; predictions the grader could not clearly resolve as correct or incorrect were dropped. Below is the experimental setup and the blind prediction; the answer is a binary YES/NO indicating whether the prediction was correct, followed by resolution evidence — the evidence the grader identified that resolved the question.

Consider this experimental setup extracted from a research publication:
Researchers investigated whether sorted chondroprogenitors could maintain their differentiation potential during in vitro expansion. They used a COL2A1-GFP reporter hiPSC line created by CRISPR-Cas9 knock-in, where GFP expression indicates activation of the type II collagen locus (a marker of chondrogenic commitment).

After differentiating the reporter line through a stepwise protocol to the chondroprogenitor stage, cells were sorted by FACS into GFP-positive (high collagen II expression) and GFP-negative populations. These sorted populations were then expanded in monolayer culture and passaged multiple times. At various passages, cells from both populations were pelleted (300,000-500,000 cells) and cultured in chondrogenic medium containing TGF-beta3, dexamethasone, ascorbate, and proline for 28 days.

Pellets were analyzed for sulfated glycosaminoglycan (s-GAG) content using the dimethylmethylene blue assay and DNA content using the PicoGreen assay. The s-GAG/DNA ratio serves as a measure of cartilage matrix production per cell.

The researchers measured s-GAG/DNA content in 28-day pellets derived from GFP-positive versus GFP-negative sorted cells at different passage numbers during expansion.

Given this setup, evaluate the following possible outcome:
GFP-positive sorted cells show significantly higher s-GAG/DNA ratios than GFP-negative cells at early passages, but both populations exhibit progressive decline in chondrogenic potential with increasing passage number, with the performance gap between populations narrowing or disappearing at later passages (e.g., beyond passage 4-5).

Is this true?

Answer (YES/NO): NO